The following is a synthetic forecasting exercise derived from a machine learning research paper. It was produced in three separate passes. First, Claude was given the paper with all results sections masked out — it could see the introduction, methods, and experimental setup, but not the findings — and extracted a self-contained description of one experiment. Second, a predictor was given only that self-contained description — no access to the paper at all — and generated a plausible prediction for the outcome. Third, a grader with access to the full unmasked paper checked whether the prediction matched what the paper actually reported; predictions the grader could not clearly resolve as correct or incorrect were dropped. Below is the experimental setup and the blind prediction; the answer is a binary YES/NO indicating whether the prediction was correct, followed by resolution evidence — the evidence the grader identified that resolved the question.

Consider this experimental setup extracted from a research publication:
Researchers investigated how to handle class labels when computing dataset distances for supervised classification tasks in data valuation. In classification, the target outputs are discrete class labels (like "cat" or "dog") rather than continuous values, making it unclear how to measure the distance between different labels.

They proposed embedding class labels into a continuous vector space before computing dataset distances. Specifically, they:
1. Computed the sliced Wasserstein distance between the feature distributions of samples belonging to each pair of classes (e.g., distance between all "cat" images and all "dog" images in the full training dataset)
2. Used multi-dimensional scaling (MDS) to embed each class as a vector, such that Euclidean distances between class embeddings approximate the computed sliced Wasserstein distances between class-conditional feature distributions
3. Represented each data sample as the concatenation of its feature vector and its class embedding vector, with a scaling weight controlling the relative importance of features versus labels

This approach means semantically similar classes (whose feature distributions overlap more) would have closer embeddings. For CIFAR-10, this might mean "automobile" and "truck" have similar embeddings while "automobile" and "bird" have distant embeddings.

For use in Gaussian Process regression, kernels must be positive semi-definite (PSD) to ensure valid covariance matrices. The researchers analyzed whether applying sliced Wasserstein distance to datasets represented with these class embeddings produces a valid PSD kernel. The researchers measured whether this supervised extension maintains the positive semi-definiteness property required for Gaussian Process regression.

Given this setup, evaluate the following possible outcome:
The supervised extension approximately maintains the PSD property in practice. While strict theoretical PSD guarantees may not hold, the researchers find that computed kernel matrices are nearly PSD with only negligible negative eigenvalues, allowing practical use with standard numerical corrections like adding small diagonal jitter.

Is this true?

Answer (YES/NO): NO